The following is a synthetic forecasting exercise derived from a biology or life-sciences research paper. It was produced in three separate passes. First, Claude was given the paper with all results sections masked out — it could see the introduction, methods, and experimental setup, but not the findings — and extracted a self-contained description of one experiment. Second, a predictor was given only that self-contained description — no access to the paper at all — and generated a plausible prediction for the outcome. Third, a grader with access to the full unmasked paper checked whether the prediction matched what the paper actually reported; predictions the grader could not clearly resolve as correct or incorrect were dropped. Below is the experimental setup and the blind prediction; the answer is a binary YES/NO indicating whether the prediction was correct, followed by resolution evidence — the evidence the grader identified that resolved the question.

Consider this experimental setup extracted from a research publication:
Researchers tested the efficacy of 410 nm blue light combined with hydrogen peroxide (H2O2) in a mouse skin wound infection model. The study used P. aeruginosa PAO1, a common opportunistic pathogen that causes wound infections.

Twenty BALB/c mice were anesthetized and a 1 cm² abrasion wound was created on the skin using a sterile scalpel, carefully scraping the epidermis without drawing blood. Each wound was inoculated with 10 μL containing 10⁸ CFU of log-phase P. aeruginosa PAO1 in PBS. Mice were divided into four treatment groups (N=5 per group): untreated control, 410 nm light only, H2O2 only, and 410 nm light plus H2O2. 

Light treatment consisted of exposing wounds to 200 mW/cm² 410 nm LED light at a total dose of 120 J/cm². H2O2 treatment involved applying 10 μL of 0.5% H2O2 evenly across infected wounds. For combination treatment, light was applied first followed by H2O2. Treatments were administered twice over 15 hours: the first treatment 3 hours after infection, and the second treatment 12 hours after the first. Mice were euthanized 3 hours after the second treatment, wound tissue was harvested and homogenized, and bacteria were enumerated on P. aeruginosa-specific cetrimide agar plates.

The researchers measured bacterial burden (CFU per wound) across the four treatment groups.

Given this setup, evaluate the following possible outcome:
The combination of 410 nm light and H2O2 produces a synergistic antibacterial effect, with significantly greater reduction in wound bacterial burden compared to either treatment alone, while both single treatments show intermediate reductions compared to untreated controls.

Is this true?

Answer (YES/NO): NO